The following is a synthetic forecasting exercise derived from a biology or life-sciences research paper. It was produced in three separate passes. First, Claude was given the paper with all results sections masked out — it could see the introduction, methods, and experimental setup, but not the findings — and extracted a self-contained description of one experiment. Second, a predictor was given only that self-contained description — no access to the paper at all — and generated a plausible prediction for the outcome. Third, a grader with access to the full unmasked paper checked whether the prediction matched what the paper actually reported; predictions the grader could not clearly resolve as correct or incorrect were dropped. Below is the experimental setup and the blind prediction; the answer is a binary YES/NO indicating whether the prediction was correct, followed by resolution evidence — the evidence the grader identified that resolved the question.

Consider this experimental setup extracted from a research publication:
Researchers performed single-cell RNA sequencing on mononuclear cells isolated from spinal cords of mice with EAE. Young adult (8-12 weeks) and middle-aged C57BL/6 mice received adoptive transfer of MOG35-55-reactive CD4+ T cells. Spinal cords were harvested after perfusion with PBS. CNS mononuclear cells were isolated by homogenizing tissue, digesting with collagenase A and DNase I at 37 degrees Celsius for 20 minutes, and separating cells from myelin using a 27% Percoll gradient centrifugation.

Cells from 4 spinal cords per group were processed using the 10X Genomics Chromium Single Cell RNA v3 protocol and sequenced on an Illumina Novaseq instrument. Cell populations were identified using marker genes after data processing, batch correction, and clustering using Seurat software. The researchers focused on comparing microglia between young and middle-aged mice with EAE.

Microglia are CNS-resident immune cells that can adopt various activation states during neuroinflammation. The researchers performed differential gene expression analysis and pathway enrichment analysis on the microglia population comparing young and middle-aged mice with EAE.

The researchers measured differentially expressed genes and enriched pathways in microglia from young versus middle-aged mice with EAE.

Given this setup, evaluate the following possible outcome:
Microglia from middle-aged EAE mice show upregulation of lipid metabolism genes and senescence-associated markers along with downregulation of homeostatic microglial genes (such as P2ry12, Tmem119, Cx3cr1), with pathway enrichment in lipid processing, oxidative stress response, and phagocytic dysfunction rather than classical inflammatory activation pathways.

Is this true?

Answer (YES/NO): NO